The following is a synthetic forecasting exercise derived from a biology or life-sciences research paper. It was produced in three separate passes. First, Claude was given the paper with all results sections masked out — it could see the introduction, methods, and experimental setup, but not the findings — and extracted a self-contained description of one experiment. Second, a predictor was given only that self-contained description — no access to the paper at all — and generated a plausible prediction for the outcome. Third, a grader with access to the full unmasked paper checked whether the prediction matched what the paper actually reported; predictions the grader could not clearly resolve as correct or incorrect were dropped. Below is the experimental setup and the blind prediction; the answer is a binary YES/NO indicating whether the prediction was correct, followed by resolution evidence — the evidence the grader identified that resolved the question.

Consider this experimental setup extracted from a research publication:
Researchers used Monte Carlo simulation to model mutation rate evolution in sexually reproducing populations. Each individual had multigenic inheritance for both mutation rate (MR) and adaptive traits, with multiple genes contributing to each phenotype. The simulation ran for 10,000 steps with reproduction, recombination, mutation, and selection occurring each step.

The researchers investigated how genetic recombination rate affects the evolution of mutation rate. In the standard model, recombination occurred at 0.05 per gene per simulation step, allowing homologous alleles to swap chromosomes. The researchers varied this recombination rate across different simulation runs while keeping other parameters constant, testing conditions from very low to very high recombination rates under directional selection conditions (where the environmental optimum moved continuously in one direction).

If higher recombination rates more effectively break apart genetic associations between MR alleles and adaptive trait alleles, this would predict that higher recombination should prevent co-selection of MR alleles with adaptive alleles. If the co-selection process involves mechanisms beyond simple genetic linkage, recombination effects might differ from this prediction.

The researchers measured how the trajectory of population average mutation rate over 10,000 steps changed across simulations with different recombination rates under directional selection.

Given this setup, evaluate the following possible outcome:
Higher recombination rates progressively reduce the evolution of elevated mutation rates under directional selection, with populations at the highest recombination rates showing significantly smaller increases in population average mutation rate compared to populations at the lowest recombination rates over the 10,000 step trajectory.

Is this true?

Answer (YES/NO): YES